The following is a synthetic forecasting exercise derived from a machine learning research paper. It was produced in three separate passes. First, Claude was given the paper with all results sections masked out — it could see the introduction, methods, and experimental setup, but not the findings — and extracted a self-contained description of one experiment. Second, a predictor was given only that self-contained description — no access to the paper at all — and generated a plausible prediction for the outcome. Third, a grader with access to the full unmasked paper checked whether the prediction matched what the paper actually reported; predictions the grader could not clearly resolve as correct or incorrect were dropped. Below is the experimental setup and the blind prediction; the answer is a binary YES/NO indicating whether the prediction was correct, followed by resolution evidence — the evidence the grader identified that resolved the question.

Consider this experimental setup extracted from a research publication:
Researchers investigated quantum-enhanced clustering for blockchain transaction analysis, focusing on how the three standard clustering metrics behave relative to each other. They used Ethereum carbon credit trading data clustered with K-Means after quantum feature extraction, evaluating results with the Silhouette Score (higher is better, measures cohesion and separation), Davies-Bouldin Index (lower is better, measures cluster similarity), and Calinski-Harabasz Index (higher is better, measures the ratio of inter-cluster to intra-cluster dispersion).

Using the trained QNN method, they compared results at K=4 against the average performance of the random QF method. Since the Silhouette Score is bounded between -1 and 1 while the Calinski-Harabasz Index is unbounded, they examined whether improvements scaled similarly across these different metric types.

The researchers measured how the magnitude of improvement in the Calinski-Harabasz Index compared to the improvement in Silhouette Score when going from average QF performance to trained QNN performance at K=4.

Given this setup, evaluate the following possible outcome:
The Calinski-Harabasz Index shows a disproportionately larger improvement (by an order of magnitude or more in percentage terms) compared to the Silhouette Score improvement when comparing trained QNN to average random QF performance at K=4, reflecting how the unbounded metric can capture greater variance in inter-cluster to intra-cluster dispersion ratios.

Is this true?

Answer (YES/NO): YES